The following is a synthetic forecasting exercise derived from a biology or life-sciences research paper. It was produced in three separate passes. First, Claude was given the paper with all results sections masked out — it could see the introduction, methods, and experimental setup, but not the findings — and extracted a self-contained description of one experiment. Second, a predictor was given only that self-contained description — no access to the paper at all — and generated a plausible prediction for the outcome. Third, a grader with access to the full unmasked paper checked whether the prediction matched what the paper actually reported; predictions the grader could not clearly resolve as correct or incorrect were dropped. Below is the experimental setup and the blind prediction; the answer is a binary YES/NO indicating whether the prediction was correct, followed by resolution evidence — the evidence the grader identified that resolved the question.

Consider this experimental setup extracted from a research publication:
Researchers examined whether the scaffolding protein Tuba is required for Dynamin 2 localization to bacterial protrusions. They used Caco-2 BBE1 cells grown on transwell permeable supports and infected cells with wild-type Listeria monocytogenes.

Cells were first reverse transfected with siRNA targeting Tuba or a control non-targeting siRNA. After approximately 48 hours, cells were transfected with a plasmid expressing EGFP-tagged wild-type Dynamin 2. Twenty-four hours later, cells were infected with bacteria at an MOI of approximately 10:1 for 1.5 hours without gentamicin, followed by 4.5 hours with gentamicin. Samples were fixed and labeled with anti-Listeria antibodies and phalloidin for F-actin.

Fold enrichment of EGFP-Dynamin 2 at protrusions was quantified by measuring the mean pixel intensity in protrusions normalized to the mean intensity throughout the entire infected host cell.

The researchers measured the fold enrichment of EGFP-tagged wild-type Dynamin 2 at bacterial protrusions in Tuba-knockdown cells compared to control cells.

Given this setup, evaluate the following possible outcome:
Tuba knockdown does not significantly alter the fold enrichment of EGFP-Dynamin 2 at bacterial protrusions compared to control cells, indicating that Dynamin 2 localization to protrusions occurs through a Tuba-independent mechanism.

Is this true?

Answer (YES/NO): NO